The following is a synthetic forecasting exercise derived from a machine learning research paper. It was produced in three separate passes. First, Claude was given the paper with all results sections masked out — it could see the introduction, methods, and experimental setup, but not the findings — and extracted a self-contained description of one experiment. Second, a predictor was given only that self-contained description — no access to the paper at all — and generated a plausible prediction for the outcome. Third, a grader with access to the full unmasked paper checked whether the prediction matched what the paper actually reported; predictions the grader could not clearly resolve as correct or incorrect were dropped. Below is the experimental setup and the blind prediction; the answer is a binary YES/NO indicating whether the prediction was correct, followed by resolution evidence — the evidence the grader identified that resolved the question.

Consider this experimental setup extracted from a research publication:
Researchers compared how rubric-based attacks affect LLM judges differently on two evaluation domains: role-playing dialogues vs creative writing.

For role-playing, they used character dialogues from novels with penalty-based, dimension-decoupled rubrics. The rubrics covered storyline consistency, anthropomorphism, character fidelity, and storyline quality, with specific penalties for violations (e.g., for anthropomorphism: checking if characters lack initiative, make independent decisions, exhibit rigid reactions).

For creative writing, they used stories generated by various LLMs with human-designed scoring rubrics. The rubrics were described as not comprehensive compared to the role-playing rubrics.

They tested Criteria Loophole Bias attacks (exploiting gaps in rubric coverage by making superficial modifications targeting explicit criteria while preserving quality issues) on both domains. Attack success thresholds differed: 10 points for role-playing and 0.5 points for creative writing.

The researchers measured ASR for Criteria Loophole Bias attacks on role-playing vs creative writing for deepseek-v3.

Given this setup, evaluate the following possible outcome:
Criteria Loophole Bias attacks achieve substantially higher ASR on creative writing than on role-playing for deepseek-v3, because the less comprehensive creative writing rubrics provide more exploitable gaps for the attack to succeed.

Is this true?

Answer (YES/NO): YES